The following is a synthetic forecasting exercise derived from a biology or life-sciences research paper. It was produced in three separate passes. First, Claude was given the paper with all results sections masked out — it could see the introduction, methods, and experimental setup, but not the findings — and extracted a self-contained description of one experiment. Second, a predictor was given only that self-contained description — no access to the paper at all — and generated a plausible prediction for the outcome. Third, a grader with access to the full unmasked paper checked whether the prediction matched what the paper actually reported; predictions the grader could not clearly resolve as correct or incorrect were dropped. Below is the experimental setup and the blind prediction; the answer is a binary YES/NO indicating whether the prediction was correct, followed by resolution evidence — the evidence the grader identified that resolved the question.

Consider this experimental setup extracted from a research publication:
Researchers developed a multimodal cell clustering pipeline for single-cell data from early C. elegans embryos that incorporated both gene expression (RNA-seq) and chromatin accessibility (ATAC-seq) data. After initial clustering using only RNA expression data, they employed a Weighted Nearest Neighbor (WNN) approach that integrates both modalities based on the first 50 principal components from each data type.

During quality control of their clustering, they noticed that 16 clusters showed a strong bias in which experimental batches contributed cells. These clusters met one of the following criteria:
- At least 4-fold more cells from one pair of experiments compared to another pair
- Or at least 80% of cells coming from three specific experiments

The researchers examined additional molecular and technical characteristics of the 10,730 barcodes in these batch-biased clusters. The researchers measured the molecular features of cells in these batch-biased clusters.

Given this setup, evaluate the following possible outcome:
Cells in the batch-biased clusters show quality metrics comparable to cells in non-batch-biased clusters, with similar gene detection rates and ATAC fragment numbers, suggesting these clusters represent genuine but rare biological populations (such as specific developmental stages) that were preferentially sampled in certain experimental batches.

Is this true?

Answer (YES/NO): NO